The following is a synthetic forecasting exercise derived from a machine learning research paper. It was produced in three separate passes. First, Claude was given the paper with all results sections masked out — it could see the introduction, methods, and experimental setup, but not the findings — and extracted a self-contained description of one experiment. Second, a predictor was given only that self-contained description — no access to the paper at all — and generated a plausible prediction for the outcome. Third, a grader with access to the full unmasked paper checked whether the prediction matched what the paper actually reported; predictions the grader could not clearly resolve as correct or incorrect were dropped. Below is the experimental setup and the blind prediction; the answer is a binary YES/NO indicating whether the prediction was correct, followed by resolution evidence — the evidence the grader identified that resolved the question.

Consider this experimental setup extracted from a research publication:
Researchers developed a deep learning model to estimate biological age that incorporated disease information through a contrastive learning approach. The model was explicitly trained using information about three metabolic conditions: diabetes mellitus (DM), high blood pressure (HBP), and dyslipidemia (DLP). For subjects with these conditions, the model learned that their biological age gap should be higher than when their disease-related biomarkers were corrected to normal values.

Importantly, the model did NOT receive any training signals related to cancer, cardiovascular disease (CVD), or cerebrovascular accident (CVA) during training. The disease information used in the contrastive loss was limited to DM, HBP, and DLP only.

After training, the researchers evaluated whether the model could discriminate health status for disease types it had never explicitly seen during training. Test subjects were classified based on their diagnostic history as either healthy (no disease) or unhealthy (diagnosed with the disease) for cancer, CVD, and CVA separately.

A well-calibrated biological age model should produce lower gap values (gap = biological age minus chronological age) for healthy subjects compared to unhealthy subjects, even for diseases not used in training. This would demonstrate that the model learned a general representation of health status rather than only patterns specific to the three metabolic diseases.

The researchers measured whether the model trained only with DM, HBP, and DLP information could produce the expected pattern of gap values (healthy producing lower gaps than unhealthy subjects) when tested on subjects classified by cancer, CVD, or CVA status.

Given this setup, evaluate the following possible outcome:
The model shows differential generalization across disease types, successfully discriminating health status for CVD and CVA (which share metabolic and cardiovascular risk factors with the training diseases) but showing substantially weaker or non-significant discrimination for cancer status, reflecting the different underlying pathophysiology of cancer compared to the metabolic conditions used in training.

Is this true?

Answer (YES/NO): NO